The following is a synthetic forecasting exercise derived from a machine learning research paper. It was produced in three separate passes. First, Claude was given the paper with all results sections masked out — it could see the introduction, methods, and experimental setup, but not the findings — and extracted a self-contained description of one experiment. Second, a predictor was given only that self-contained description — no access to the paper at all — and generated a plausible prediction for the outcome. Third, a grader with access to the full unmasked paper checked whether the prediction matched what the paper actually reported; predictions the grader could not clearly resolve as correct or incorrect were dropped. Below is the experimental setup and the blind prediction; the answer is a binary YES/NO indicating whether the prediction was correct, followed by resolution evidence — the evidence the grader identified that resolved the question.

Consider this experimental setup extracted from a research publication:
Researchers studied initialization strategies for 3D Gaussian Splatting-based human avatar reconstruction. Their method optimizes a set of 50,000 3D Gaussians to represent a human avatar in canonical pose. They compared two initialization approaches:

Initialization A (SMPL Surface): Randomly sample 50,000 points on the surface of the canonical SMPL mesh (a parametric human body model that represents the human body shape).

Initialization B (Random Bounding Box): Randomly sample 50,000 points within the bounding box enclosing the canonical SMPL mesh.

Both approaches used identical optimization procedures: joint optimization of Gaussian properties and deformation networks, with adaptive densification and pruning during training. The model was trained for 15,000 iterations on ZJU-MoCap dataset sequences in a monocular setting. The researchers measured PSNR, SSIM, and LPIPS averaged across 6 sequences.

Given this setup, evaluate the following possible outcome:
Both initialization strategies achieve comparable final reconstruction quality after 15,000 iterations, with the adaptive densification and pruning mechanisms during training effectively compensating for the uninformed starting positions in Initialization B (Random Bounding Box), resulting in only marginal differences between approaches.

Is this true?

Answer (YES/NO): YES